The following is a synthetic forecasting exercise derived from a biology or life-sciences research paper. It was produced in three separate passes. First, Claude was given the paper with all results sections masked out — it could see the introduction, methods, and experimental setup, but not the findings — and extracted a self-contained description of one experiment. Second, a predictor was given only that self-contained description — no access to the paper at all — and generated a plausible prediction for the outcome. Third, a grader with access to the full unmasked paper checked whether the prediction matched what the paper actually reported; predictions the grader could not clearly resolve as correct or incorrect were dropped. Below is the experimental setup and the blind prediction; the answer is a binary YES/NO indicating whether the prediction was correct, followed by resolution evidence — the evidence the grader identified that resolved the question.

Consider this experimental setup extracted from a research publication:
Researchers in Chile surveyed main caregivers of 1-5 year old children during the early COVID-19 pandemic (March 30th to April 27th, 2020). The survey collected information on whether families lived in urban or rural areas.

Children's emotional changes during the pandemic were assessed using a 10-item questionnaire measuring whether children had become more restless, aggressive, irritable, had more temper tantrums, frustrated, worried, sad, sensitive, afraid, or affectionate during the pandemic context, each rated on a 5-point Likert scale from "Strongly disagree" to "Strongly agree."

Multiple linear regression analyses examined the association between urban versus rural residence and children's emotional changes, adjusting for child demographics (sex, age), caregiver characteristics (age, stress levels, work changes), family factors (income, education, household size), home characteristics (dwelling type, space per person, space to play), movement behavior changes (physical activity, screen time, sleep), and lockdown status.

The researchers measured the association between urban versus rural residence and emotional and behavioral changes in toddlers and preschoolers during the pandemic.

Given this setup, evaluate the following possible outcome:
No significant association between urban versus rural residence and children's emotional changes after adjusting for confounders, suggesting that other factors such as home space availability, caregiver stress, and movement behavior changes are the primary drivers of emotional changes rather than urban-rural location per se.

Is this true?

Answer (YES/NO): NO